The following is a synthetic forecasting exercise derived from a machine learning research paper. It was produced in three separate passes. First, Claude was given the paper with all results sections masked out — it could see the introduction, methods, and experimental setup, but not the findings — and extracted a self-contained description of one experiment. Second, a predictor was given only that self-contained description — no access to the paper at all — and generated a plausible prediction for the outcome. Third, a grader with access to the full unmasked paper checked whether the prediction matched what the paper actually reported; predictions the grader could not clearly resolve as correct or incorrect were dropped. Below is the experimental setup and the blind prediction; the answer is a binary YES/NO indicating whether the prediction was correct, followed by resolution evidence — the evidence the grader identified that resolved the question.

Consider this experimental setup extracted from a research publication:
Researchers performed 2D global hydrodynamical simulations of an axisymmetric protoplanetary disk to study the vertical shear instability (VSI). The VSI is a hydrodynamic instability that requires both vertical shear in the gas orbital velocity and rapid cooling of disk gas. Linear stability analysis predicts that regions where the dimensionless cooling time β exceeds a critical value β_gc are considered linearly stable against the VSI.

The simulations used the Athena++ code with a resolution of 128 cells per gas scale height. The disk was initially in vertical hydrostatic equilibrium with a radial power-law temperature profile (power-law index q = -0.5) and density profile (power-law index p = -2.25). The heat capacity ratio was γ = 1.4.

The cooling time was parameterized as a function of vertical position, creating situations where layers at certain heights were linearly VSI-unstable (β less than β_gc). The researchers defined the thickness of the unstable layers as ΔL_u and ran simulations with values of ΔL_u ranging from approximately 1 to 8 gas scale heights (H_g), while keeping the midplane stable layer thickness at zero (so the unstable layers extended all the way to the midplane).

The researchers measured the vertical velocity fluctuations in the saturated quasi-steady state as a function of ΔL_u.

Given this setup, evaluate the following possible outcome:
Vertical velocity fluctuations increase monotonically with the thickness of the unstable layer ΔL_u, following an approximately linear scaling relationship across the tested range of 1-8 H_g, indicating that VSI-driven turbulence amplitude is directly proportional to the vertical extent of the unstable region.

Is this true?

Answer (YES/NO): NO